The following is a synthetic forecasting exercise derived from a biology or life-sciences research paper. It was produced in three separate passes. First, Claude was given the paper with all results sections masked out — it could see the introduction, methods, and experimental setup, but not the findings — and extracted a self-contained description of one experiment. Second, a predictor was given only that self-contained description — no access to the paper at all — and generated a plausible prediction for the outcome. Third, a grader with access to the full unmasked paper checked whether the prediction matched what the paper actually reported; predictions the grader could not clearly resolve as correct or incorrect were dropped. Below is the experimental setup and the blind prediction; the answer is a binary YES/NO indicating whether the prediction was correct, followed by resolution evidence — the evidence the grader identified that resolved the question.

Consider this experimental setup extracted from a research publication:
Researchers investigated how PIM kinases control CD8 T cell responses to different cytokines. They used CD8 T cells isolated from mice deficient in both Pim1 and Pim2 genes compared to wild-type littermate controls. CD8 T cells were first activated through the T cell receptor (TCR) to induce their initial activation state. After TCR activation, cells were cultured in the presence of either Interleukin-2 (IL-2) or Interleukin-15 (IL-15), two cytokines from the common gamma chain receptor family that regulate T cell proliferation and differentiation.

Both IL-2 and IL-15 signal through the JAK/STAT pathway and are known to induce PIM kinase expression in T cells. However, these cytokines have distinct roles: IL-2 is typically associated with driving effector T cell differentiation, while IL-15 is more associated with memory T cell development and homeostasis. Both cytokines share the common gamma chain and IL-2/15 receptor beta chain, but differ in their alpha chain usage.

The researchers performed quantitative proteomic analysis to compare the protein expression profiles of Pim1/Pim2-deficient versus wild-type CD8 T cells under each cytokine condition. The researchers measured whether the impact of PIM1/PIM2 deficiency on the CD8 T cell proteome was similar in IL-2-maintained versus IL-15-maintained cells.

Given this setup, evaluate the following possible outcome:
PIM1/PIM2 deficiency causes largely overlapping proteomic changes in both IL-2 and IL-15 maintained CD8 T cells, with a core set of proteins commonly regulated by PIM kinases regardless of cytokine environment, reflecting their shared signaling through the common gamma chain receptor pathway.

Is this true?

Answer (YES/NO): NO